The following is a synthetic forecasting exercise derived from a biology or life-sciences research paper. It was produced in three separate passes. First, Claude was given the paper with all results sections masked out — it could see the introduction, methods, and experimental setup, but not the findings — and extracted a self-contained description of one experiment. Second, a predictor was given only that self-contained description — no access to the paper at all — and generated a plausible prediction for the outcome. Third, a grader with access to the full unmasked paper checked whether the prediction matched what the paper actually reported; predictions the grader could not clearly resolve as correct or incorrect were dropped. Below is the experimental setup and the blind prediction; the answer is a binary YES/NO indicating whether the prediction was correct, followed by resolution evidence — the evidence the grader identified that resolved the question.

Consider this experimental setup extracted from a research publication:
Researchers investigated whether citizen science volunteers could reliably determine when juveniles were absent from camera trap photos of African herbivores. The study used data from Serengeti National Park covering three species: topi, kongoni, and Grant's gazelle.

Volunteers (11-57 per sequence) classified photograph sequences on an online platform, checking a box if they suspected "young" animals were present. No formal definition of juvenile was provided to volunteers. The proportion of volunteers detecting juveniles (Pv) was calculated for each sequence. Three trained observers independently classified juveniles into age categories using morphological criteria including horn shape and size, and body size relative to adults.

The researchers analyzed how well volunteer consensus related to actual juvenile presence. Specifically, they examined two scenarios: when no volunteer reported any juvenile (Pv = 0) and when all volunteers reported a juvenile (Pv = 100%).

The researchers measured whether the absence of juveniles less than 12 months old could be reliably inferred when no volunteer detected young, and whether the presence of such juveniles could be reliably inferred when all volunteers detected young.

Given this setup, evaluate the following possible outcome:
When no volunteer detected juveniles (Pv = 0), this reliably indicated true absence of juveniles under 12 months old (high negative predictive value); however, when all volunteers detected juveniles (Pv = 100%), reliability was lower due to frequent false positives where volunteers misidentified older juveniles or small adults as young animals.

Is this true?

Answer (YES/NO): NO